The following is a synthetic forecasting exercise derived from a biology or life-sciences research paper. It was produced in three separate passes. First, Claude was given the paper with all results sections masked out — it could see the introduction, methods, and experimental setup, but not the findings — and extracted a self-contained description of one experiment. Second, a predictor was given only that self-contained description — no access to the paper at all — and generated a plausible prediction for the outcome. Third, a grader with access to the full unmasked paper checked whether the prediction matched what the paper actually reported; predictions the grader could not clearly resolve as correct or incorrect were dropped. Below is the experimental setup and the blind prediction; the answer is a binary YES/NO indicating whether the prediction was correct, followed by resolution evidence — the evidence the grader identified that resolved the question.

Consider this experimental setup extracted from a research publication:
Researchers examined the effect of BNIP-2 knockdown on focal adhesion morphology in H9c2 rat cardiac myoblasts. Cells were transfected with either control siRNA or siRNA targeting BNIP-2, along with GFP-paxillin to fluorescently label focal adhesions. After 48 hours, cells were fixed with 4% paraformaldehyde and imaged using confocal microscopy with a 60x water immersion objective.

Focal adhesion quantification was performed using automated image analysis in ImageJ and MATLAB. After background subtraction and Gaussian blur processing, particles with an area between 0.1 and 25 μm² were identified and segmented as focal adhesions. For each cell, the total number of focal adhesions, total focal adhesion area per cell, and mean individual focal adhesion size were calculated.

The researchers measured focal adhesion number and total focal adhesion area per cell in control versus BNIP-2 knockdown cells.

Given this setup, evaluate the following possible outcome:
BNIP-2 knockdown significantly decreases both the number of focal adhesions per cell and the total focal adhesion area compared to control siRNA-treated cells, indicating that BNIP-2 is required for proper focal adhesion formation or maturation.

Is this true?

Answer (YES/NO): NO